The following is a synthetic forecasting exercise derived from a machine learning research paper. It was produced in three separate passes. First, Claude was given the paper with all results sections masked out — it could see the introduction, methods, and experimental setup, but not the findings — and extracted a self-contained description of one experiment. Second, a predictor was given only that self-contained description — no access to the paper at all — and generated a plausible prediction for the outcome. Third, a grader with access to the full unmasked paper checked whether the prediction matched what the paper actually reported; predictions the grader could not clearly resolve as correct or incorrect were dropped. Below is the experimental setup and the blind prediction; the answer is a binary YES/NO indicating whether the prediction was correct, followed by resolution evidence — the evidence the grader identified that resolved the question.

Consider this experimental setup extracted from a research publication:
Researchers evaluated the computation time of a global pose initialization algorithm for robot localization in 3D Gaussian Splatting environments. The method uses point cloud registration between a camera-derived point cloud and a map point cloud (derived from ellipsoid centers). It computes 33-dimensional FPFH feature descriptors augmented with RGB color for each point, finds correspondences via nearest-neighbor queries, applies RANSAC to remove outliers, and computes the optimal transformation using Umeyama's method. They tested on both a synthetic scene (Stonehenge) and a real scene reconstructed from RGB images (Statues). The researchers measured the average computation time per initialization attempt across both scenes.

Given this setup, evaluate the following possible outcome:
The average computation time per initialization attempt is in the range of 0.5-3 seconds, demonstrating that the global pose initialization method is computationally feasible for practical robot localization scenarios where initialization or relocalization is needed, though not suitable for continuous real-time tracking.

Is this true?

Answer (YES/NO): NO